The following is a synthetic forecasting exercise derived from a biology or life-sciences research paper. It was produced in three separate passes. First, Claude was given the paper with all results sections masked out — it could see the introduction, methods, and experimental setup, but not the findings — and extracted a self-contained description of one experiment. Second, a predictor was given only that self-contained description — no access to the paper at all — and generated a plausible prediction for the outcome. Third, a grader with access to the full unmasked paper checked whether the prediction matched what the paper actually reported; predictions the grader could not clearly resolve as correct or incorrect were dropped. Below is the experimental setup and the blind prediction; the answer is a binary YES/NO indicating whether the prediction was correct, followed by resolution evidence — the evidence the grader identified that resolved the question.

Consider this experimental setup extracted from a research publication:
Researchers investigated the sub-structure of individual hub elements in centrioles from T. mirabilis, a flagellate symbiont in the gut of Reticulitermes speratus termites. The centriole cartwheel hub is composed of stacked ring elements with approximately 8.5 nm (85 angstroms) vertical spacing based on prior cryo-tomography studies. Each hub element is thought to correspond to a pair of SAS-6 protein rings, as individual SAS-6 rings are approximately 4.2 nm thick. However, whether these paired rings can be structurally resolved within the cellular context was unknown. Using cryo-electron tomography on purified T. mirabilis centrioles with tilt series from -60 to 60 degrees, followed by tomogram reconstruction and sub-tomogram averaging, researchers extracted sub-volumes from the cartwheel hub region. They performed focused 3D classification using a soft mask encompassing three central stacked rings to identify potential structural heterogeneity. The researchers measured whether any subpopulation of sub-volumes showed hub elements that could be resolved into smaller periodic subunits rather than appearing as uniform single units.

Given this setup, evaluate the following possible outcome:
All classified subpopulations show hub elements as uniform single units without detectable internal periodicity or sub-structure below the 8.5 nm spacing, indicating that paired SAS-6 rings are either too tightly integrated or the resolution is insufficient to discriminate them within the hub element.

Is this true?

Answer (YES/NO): NO